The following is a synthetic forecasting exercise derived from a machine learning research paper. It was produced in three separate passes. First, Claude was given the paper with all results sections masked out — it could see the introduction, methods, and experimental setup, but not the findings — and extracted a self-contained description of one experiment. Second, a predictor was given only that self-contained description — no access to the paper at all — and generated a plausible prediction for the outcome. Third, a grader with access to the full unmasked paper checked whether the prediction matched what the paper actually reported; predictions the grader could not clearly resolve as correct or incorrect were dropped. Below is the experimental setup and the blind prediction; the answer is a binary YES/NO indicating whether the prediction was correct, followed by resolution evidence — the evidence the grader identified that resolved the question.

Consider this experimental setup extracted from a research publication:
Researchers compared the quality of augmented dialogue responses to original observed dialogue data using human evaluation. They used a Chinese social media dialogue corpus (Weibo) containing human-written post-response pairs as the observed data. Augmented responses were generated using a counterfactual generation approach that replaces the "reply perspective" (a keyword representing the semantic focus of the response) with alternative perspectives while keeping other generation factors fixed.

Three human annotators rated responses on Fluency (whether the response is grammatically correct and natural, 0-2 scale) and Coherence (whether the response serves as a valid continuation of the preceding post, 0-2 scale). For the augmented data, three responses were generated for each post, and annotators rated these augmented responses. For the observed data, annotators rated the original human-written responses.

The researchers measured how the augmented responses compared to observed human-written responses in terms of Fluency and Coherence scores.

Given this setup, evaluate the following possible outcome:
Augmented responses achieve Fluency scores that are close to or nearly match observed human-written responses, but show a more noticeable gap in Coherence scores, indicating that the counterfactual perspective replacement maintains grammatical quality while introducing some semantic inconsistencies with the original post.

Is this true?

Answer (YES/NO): YES